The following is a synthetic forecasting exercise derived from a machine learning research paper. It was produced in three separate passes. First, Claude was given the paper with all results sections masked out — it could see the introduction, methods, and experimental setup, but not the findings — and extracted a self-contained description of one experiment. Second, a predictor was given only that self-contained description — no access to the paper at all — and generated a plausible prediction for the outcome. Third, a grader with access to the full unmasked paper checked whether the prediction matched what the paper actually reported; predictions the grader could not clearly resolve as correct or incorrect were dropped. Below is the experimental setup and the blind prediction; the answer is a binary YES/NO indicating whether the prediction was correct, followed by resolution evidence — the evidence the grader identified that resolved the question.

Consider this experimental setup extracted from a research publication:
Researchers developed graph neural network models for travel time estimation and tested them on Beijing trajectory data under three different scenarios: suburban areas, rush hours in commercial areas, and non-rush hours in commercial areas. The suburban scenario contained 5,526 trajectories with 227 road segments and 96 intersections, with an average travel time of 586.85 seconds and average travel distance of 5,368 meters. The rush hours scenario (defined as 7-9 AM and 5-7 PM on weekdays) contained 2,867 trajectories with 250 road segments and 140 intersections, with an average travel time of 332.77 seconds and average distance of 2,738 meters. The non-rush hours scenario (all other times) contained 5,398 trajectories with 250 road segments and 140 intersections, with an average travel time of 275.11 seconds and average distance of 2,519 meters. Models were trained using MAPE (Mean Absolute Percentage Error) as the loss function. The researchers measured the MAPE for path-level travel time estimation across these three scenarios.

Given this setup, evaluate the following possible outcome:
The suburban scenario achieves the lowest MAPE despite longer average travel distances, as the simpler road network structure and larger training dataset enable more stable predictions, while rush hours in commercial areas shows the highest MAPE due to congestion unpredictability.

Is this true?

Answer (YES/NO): YES